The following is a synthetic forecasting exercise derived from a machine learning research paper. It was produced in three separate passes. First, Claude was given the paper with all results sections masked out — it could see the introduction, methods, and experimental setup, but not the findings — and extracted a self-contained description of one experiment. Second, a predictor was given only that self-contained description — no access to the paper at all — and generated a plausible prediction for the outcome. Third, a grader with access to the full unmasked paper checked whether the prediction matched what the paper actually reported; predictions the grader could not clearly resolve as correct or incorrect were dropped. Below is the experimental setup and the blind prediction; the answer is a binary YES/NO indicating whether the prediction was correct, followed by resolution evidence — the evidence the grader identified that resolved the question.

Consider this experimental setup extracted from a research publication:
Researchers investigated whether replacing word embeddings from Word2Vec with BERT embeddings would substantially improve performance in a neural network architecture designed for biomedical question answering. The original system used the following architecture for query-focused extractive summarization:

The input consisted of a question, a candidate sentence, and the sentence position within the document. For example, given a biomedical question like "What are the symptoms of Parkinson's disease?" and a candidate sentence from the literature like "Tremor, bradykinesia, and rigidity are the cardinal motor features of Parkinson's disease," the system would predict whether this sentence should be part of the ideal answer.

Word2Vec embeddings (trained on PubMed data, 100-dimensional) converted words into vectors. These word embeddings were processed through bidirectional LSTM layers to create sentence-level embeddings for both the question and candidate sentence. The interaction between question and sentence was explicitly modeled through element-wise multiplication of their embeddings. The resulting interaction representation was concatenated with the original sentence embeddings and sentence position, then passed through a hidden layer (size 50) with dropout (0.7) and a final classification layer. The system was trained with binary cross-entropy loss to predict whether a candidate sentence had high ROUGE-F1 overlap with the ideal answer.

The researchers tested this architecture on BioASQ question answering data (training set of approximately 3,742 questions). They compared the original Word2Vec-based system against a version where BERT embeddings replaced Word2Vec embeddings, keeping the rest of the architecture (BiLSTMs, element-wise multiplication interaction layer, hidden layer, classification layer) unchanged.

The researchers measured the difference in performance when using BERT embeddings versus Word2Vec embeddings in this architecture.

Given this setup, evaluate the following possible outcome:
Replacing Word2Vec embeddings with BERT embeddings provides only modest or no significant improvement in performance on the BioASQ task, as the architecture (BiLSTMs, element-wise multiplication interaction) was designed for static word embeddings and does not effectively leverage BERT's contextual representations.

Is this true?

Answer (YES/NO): YES